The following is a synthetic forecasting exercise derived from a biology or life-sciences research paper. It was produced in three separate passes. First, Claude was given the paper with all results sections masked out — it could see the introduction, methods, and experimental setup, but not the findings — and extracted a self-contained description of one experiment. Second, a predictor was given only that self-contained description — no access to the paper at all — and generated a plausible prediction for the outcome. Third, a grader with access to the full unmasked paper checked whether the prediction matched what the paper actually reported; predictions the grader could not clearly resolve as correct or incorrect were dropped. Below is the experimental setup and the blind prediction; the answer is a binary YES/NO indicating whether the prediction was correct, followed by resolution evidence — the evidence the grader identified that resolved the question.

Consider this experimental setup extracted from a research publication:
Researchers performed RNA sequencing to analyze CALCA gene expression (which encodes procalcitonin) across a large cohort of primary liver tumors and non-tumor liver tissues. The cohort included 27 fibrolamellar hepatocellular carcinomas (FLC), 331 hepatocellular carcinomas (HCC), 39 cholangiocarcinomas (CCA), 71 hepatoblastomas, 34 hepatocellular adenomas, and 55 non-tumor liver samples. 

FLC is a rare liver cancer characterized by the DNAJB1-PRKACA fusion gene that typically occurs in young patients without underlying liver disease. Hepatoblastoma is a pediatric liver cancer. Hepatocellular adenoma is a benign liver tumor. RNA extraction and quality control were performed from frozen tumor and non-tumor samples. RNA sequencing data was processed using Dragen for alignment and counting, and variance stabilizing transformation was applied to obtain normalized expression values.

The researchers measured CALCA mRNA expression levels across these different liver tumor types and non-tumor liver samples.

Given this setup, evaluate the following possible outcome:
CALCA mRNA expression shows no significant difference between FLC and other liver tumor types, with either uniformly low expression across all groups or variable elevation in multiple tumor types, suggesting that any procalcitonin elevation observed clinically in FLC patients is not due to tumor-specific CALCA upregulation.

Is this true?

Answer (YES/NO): NO